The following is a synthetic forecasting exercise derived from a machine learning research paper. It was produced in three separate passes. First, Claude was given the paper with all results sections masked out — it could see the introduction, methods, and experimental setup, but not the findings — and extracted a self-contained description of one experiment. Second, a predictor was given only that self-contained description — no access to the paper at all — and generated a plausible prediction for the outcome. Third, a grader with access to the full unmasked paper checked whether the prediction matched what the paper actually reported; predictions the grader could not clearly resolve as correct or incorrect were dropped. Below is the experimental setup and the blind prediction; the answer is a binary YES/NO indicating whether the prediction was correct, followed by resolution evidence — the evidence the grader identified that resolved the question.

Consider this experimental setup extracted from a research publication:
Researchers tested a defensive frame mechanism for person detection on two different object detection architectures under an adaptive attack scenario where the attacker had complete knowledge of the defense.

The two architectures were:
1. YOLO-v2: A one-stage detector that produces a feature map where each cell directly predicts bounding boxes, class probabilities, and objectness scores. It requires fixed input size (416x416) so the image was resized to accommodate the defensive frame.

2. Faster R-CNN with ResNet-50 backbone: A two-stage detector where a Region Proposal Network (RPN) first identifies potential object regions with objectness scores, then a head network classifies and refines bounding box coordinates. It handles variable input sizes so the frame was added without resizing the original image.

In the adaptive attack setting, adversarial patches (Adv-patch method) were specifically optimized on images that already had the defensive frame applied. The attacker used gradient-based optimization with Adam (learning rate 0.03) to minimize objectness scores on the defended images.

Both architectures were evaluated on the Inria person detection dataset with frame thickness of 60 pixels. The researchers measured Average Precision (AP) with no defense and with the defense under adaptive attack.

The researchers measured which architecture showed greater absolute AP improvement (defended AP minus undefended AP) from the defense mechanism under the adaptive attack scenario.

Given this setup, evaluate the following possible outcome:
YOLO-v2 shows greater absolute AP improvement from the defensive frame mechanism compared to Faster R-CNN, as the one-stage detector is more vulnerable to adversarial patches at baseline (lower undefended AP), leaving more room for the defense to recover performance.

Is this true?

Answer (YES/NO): YES